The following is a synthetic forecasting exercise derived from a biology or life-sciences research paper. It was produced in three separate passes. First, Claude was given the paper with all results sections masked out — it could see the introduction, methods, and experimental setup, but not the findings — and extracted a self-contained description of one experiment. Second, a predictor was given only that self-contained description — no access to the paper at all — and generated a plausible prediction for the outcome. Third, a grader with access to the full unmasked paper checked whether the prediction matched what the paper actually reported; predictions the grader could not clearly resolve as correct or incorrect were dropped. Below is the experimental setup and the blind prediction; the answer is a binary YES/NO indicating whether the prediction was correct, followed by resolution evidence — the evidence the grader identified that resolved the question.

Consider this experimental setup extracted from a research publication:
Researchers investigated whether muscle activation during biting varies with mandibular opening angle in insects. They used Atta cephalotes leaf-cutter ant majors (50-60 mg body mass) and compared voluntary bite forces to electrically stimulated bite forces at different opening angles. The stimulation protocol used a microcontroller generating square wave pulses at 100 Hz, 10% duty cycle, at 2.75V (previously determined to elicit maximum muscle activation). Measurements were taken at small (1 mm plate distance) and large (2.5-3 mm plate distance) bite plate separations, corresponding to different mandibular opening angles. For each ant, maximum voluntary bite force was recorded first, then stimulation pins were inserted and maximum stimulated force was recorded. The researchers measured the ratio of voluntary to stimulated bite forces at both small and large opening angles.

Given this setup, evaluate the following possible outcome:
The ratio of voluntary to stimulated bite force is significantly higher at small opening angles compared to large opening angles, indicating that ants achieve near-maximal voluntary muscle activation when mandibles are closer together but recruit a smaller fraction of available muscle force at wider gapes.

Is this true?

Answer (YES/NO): NO